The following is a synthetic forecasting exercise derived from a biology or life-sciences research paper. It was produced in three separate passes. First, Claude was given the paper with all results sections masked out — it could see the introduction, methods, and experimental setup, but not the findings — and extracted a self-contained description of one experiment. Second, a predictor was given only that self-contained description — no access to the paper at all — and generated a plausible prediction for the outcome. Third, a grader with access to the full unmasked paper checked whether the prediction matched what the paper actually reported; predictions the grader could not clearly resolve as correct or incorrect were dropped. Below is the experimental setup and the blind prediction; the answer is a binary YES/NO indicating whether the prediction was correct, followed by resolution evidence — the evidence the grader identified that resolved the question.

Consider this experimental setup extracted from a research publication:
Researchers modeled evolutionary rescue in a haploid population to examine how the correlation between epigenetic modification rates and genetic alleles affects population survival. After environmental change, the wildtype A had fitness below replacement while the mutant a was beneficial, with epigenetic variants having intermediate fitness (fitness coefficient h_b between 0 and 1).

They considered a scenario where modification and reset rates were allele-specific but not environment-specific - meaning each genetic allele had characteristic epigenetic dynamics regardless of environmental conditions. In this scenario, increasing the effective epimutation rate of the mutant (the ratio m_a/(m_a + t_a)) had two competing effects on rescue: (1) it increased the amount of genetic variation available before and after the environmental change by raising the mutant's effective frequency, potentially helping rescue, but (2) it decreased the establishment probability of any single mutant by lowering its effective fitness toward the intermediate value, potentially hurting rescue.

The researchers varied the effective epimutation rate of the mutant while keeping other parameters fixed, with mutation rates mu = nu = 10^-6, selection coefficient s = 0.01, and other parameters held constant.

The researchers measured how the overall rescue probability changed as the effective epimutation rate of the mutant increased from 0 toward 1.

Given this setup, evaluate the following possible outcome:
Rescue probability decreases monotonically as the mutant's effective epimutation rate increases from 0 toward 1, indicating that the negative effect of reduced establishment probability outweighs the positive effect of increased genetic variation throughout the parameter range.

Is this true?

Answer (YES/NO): YES